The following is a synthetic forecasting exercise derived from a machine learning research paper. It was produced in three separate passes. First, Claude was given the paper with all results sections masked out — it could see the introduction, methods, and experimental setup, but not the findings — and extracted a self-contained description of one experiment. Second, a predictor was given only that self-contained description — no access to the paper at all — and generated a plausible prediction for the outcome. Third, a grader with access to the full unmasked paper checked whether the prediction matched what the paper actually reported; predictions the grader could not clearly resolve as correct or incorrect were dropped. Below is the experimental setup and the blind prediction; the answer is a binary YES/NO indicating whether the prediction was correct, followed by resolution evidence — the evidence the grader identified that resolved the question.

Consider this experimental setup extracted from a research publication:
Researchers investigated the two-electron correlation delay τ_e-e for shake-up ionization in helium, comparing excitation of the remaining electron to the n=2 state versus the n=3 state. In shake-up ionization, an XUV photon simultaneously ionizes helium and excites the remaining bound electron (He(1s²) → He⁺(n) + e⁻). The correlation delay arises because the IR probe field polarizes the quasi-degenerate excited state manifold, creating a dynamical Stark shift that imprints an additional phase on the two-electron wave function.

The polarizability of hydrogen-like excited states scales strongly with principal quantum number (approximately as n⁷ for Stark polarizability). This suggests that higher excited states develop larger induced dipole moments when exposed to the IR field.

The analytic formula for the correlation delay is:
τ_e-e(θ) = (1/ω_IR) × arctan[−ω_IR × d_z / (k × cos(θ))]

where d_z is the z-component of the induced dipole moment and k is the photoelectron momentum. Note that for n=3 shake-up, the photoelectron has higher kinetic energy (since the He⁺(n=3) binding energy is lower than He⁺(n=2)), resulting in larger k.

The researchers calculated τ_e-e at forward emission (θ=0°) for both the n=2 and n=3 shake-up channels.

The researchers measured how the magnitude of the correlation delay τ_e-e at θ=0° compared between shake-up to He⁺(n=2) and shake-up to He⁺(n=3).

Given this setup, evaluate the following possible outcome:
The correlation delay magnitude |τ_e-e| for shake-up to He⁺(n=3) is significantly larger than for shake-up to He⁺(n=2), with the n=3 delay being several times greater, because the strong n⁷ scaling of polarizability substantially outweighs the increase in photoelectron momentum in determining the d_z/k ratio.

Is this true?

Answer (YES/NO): YES